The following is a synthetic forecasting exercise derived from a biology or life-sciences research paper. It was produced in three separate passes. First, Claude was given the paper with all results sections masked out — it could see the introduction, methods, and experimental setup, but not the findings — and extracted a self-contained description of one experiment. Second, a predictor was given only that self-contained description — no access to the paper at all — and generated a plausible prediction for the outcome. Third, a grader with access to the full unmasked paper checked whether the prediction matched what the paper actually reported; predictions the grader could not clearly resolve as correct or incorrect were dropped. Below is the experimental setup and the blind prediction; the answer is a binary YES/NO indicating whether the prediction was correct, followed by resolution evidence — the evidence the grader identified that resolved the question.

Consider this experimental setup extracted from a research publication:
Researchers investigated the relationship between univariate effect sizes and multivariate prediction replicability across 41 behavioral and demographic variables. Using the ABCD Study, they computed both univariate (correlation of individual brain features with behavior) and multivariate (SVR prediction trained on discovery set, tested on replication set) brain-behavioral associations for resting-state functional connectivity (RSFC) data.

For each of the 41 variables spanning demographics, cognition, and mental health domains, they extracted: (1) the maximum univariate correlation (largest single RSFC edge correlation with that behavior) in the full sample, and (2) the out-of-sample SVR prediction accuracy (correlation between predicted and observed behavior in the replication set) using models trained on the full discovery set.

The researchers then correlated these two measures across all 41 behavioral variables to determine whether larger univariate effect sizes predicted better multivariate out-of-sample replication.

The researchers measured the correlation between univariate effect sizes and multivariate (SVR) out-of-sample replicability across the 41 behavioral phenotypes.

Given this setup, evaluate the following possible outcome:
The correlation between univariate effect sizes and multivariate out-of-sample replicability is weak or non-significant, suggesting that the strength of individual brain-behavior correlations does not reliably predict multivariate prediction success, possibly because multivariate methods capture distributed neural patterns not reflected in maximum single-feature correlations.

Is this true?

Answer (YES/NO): NO